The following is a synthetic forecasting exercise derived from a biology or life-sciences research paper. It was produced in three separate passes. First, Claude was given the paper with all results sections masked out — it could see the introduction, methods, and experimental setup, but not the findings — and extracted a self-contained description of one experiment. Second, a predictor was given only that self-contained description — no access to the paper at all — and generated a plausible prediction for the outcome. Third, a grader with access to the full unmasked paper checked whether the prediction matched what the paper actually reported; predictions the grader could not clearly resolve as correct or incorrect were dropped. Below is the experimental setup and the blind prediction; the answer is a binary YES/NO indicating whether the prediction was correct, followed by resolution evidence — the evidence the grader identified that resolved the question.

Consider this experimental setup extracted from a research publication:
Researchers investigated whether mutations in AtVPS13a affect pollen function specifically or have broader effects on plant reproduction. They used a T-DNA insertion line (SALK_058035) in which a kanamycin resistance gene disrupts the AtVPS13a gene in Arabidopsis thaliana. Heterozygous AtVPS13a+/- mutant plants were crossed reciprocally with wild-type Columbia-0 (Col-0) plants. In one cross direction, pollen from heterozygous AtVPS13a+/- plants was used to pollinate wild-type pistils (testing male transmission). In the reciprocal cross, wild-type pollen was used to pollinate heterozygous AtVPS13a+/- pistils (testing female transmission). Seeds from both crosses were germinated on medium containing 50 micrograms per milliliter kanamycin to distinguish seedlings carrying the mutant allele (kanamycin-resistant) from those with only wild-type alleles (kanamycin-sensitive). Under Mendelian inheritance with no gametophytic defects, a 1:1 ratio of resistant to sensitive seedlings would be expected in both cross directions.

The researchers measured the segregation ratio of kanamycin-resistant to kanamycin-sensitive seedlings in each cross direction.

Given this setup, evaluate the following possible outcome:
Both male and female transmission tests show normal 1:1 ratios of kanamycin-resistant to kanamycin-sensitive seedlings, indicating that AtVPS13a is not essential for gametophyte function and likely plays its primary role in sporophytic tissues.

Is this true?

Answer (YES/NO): NO